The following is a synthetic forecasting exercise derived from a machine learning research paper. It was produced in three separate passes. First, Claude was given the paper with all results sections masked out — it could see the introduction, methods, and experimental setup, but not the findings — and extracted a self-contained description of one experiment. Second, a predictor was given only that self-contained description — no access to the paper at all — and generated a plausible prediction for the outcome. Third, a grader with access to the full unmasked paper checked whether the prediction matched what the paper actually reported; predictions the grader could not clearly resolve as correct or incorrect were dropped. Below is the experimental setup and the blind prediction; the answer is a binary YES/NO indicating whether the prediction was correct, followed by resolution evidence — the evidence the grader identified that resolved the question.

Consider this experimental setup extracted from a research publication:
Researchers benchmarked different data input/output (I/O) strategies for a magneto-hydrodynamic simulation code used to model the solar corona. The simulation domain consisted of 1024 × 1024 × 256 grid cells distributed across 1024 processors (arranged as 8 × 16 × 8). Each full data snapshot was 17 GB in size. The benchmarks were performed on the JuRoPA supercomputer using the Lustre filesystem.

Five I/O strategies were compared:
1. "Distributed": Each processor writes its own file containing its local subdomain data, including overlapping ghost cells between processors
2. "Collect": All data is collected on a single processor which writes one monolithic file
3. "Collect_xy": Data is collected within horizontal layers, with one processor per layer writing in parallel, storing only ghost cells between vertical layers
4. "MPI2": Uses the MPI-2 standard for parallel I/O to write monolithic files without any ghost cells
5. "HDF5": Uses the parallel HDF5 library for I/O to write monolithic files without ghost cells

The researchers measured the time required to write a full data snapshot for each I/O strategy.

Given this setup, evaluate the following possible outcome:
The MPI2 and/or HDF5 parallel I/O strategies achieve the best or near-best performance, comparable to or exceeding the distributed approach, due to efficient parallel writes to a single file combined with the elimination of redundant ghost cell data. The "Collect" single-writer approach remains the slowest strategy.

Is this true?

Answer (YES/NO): NO